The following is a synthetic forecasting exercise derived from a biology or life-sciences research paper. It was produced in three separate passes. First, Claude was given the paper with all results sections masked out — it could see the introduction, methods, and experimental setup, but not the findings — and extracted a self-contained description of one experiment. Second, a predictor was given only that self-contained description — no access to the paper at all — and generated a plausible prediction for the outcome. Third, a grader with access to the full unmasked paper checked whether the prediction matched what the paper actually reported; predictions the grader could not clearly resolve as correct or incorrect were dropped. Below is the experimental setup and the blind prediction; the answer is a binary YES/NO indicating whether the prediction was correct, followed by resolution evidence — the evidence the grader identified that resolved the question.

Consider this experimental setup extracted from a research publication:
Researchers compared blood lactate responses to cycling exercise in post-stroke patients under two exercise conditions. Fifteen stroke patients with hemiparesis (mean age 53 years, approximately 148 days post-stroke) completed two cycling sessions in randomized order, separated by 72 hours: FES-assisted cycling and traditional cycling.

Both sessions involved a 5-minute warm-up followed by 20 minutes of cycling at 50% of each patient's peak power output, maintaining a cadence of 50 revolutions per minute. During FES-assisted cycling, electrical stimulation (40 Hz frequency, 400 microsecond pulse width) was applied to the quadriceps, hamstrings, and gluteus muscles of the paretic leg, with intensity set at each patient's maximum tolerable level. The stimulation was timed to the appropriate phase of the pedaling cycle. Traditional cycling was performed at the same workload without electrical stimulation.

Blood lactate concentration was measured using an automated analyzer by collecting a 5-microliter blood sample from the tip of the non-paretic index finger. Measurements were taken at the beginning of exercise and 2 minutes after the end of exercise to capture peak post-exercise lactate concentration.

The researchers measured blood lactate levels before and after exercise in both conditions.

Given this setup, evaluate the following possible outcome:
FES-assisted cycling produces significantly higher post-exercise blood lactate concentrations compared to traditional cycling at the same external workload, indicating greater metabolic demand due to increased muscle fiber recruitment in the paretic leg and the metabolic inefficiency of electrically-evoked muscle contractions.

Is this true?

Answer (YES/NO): YES